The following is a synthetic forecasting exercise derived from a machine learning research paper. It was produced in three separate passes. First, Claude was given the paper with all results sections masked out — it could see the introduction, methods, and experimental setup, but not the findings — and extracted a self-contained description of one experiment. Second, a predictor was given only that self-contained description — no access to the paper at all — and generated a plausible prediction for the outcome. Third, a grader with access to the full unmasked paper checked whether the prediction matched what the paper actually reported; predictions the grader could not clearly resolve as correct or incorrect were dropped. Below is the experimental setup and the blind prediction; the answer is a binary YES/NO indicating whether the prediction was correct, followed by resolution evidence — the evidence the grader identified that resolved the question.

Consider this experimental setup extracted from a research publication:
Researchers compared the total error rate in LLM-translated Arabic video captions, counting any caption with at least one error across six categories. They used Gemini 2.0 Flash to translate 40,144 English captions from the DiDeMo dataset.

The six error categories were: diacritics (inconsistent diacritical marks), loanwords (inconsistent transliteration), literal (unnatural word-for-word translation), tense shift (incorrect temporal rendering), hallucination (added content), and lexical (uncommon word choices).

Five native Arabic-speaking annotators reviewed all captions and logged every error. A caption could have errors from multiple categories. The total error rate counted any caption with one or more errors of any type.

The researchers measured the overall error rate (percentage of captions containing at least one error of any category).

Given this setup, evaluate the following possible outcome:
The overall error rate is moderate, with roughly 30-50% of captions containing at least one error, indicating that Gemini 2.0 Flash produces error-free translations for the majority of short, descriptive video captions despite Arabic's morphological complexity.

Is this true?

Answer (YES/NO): YES